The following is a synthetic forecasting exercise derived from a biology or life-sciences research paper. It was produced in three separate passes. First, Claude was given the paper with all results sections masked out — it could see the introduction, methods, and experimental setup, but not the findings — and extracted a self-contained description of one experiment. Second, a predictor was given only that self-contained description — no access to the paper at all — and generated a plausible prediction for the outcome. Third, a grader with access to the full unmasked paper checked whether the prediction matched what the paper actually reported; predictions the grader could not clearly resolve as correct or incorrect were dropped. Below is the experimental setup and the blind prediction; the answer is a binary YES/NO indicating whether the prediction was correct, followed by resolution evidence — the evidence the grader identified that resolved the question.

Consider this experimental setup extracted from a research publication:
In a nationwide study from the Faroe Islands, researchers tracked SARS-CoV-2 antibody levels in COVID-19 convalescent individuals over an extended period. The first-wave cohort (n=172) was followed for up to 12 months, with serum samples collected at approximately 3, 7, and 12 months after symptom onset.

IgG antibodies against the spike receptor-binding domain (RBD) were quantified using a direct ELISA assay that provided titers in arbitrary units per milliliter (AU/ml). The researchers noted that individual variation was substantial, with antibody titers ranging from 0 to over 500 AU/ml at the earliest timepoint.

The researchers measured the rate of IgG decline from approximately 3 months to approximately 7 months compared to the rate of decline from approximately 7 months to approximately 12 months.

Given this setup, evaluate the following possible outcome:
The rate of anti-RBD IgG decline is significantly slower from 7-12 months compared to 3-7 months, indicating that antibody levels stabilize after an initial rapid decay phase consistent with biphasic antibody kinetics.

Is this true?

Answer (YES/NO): YES